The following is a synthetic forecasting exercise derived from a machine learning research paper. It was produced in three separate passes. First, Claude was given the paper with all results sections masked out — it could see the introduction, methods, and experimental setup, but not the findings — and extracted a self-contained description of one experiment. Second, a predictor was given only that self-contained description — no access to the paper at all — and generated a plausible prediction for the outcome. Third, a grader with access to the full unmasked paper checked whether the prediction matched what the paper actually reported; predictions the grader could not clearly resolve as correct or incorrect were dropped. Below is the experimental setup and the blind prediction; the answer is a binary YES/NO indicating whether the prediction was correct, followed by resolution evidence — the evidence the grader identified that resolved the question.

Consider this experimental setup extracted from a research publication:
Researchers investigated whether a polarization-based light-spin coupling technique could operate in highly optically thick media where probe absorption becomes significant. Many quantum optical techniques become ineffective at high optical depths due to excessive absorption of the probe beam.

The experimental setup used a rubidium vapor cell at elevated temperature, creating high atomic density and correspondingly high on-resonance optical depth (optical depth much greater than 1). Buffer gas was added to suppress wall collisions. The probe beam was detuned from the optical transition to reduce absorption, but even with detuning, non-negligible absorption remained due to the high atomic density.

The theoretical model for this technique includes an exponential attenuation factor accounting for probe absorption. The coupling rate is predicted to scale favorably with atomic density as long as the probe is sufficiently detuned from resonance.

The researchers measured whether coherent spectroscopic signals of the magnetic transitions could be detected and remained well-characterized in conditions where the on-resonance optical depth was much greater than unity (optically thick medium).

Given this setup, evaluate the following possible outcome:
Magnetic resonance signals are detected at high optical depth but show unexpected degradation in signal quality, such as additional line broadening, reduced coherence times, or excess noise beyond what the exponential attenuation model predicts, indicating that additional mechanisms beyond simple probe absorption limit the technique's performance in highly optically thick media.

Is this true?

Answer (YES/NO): NO